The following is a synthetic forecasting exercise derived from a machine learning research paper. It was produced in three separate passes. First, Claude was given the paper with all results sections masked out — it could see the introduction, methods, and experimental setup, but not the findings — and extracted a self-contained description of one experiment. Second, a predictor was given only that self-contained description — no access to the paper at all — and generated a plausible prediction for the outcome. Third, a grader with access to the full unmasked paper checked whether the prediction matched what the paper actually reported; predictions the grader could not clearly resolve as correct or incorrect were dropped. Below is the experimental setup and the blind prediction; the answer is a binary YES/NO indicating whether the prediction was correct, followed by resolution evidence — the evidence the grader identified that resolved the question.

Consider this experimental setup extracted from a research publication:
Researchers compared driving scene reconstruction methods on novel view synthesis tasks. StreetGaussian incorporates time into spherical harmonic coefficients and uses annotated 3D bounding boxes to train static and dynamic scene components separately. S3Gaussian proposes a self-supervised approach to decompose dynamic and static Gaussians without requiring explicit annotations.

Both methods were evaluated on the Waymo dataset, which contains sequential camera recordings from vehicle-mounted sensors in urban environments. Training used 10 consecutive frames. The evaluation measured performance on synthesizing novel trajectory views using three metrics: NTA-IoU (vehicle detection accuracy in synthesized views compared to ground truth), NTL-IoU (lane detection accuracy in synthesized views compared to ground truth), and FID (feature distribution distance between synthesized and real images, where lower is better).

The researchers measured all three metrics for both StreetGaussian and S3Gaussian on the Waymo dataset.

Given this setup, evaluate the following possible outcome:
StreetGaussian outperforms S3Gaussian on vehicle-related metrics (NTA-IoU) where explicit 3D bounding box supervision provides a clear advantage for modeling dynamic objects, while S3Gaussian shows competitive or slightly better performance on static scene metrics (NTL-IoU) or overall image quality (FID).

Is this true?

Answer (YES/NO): NO